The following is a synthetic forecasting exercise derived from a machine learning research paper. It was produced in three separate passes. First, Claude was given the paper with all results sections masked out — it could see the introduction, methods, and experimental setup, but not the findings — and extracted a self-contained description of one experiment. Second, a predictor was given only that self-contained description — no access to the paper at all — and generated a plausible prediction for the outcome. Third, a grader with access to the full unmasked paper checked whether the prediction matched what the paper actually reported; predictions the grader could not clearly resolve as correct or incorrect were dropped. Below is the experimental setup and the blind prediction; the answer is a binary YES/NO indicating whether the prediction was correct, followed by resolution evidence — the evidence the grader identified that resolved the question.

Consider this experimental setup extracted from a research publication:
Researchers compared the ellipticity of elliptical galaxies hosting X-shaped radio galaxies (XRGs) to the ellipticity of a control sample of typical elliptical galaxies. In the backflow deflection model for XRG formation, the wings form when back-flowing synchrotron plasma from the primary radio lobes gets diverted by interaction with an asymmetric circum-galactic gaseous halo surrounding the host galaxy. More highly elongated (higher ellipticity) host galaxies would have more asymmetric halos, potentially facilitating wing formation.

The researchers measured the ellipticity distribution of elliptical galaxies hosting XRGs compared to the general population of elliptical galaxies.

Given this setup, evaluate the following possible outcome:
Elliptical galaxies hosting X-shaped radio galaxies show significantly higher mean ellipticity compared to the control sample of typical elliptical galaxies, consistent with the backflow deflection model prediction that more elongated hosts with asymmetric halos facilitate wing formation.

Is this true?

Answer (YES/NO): YES